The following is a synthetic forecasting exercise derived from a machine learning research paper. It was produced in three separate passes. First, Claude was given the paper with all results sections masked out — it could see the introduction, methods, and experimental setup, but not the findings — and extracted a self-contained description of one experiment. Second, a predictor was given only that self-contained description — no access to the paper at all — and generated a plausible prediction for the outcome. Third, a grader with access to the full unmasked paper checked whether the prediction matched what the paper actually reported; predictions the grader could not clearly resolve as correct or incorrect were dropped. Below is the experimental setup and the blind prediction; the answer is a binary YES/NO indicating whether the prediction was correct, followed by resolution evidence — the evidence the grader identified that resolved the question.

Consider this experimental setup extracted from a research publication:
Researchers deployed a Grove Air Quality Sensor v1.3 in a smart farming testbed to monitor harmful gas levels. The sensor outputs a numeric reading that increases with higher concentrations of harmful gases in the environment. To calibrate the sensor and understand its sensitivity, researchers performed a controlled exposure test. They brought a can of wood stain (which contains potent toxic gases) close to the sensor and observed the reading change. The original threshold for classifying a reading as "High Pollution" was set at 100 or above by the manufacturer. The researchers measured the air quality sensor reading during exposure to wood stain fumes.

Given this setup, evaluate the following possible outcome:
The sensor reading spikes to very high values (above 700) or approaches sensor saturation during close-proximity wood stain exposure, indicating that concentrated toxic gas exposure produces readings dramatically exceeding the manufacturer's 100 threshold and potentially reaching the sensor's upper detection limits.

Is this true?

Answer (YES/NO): NO